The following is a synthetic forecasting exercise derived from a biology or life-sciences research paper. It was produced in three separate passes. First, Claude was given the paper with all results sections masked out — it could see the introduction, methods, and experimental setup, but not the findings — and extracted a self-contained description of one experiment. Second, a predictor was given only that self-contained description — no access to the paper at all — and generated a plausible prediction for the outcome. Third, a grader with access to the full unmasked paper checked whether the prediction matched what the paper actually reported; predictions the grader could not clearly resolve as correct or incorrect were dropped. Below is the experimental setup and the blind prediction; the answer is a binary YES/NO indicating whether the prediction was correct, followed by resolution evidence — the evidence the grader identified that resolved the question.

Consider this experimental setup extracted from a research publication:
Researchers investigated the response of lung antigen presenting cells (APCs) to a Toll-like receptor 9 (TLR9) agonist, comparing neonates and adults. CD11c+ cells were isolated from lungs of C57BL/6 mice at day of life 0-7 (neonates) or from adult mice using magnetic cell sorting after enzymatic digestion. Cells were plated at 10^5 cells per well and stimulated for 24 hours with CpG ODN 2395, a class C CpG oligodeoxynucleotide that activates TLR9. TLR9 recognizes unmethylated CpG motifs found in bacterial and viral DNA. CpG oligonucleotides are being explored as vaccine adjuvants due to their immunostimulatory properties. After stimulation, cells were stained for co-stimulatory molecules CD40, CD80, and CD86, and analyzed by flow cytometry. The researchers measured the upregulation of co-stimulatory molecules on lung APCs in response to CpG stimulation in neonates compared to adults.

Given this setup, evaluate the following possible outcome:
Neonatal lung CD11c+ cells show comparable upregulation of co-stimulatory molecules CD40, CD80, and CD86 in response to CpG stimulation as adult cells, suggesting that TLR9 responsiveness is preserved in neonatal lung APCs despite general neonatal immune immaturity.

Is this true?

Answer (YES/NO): YES